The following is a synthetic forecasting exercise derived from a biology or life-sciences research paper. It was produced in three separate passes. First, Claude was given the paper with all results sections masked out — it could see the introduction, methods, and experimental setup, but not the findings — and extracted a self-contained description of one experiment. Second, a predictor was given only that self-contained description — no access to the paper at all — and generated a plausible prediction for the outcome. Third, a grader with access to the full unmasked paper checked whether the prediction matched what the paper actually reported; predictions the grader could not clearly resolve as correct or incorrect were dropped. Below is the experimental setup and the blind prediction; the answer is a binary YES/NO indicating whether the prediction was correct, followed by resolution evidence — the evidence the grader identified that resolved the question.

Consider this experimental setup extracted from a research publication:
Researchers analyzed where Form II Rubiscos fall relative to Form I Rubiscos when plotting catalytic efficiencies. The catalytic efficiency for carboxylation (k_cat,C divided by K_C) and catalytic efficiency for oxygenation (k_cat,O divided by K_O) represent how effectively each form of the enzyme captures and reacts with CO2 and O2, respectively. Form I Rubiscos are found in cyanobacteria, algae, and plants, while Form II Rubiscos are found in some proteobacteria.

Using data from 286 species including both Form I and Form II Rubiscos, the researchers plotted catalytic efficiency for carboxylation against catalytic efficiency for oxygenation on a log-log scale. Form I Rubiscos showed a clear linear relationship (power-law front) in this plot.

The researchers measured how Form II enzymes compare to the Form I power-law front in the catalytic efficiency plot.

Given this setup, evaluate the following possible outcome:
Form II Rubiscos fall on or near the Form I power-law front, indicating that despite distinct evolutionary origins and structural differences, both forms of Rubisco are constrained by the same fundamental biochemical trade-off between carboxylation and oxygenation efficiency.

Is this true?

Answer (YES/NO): NO